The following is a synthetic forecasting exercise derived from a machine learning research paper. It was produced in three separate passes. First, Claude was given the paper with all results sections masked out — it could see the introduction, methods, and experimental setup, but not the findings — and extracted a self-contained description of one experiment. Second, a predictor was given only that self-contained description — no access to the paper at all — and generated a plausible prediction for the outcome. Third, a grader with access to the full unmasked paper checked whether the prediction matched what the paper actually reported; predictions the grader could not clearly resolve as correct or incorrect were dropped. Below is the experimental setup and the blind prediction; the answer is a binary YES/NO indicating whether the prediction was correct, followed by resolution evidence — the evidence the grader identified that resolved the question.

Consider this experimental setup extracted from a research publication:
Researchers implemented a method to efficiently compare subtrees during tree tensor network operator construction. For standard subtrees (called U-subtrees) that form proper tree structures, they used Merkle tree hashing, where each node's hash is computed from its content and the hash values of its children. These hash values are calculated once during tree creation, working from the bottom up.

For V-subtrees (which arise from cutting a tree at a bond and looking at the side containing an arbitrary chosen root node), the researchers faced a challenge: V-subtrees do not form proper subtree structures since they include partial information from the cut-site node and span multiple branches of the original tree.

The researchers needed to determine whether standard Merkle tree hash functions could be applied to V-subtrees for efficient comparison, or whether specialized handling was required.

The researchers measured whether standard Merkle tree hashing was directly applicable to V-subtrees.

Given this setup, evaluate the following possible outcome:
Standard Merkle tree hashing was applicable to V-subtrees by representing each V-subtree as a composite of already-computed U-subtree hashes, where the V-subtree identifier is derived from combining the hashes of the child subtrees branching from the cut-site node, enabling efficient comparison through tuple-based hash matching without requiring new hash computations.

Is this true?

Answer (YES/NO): NO